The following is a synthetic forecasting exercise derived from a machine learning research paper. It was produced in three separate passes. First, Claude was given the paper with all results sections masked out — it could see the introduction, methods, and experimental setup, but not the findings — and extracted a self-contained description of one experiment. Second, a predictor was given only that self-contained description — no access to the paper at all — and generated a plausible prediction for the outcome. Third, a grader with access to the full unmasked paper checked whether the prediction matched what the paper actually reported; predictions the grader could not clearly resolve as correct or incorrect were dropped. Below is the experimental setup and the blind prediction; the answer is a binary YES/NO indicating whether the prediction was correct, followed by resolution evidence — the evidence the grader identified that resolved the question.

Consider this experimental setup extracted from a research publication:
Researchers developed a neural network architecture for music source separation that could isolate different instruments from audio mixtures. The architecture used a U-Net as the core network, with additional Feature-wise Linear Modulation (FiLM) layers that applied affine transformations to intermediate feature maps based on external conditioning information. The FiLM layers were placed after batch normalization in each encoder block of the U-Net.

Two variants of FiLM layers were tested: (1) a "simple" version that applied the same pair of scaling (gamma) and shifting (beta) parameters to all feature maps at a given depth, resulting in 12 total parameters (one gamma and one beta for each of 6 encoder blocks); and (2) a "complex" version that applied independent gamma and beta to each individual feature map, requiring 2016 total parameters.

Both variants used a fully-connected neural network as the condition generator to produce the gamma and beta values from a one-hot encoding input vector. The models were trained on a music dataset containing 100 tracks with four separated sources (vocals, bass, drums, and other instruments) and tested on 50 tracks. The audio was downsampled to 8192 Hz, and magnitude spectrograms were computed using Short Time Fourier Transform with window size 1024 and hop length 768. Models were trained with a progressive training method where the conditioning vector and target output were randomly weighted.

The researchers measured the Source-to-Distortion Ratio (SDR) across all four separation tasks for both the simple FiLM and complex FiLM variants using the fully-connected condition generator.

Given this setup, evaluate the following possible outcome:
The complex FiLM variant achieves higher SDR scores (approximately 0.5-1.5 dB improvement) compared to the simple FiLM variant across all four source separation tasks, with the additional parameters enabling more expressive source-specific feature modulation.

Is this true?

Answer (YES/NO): NO